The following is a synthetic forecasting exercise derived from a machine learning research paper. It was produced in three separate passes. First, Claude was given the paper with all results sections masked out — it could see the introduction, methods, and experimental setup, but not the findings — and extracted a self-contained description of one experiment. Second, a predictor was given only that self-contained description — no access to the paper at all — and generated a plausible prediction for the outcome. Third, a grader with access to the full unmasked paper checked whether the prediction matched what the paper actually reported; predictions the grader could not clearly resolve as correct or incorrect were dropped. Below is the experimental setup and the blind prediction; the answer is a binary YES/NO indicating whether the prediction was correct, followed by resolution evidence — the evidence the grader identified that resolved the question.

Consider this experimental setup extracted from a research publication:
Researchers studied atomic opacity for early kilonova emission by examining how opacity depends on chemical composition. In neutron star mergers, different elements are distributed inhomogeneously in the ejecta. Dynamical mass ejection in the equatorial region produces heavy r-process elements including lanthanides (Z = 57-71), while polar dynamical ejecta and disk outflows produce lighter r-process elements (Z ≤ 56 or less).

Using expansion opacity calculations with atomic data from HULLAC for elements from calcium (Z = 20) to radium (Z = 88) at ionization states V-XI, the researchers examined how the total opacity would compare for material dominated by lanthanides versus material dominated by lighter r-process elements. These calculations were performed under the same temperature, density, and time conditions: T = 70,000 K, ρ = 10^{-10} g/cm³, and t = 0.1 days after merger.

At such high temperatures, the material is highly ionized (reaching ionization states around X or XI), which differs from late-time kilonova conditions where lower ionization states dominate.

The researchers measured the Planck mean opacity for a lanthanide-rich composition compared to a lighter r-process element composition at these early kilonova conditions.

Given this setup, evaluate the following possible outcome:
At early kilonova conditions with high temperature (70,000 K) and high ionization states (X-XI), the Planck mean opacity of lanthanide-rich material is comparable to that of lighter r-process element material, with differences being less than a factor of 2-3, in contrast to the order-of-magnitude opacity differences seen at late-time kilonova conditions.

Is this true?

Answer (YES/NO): NO